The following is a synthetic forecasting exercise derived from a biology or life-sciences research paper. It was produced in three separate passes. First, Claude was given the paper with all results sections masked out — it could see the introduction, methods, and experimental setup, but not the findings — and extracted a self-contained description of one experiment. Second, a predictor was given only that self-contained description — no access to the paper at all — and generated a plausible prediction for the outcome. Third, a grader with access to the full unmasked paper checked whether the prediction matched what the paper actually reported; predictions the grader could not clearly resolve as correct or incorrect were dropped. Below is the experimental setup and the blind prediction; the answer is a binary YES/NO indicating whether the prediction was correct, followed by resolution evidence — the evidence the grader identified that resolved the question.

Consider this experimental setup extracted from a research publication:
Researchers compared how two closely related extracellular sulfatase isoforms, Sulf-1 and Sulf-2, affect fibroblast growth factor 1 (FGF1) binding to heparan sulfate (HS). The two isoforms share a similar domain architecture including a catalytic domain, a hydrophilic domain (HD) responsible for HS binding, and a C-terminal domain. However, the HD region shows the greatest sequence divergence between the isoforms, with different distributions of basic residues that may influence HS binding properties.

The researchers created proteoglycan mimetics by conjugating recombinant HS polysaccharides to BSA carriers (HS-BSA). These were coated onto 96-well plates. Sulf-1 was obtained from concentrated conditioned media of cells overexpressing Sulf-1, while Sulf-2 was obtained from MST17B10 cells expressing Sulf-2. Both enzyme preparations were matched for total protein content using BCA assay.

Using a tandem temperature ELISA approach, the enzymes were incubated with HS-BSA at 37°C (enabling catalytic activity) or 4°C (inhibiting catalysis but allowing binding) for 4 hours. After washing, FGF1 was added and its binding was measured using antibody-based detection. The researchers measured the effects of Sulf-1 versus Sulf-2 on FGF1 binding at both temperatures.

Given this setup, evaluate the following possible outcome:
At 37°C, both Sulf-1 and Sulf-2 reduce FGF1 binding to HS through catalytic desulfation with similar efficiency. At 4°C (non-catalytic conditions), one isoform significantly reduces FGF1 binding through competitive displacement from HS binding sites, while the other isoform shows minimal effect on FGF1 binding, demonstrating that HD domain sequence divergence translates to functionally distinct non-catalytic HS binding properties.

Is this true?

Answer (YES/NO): NO